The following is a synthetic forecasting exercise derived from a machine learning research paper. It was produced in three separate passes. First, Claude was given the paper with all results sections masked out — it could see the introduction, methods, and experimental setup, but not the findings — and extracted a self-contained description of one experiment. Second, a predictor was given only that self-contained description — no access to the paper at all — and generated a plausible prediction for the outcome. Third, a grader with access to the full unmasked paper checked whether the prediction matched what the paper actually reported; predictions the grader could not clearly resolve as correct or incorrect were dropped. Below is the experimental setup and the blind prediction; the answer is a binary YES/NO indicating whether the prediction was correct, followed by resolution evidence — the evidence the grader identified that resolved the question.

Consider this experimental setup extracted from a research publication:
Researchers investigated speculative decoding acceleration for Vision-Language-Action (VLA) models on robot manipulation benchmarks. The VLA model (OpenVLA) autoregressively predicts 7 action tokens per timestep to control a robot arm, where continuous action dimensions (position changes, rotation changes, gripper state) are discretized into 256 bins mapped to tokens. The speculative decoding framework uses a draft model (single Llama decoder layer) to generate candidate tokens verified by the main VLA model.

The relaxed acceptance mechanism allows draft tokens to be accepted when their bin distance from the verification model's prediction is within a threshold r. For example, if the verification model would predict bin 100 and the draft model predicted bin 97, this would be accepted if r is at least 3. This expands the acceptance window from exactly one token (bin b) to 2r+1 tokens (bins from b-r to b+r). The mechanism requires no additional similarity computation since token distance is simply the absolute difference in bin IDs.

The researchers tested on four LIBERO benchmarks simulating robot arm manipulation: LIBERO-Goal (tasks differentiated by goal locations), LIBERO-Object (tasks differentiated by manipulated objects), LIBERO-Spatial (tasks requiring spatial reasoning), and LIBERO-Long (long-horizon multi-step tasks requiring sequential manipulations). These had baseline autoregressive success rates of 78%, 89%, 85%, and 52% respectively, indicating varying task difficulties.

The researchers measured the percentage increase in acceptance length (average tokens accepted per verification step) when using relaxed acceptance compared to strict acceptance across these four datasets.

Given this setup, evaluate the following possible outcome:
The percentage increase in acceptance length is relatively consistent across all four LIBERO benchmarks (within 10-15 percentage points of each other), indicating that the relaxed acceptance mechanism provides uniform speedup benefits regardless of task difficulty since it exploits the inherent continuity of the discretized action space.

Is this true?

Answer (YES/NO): NO